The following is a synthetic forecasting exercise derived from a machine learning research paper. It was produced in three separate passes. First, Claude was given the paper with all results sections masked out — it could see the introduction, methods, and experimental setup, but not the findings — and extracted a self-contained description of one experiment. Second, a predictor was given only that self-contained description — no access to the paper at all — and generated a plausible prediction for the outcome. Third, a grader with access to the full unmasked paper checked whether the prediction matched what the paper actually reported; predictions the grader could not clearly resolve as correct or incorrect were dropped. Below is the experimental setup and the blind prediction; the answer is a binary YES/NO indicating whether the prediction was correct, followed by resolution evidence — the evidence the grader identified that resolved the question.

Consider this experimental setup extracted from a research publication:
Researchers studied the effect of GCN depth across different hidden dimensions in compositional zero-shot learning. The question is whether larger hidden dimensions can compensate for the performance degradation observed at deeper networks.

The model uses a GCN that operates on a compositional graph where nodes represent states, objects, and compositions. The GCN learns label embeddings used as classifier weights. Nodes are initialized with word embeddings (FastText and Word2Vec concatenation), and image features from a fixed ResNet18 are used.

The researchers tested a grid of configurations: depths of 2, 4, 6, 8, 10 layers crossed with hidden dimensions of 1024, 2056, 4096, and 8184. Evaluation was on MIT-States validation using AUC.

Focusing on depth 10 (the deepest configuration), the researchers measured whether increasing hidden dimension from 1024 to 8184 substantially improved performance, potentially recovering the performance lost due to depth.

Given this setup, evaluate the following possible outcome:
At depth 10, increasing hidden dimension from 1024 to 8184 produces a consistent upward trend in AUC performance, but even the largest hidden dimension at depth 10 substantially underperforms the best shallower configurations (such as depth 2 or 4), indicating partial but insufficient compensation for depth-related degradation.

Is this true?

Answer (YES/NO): NO